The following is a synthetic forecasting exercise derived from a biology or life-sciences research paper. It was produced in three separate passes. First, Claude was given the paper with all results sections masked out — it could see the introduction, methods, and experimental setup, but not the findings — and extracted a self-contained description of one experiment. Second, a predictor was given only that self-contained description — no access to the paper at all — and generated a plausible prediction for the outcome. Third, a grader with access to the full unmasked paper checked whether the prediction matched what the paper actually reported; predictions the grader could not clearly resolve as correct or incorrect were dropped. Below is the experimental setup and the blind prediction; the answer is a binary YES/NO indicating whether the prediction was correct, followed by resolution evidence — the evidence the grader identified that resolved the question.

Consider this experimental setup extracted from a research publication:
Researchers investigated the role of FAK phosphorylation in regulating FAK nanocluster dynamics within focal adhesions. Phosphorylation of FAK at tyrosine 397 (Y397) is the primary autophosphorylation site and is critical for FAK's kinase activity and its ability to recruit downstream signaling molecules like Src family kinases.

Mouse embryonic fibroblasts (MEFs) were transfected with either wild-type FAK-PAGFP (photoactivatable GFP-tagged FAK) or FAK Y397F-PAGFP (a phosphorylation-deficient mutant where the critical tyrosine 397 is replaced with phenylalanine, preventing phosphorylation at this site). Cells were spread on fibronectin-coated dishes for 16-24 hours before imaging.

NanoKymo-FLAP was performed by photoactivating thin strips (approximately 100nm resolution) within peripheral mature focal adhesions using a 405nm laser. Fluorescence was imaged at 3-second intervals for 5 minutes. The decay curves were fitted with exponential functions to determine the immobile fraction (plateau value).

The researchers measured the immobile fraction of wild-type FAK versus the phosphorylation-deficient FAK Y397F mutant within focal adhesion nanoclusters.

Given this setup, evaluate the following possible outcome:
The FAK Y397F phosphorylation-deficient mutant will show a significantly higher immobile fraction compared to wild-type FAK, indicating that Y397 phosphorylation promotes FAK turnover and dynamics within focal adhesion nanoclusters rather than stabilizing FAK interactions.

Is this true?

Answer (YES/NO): NO